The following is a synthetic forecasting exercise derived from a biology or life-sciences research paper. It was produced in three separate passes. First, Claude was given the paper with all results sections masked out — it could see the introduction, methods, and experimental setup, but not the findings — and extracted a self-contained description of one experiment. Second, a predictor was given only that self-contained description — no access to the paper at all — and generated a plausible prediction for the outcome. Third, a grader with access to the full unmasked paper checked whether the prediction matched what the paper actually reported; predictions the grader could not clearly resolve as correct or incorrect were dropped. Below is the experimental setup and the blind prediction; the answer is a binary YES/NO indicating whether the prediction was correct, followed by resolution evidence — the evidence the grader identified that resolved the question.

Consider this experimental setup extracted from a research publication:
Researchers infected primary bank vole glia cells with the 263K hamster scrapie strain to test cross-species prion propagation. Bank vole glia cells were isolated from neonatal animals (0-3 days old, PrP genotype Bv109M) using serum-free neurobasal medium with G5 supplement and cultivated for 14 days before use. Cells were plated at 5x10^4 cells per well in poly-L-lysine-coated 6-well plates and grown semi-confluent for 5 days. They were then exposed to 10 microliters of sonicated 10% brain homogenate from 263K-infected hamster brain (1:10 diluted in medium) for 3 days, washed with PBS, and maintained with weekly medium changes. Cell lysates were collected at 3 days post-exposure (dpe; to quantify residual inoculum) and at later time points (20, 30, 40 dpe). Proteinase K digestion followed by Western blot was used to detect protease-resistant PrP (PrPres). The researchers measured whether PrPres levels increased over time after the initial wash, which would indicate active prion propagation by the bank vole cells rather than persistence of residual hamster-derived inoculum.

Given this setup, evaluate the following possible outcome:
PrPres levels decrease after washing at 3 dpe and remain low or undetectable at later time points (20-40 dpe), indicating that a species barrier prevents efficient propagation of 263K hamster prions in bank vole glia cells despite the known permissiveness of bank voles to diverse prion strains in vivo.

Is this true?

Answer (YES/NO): NO